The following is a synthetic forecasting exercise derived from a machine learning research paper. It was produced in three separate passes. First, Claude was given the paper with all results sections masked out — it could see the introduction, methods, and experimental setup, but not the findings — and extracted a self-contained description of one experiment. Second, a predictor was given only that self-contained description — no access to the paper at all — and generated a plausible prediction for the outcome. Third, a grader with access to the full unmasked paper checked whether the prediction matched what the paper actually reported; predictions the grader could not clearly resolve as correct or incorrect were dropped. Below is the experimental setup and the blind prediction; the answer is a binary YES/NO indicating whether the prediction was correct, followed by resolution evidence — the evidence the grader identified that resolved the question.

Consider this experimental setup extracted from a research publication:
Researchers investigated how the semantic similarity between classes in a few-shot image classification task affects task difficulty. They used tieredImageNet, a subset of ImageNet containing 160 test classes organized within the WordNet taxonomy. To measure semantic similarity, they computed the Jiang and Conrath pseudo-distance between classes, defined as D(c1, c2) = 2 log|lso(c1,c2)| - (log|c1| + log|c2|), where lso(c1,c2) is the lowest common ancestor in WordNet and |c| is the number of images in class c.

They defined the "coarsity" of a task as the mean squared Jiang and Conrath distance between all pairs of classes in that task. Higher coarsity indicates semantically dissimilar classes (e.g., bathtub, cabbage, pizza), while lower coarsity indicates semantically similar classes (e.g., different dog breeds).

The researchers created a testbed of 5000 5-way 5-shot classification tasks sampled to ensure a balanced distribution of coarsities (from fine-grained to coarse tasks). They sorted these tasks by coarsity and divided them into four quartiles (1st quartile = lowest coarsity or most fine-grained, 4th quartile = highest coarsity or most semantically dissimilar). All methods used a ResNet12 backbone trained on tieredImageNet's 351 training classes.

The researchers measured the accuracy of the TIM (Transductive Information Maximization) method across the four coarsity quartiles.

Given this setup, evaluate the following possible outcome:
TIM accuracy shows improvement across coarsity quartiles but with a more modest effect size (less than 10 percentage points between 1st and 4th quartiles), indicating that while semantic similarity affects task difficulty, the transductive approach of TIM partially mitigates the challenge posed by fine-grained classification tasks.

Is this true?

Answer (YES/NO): NO